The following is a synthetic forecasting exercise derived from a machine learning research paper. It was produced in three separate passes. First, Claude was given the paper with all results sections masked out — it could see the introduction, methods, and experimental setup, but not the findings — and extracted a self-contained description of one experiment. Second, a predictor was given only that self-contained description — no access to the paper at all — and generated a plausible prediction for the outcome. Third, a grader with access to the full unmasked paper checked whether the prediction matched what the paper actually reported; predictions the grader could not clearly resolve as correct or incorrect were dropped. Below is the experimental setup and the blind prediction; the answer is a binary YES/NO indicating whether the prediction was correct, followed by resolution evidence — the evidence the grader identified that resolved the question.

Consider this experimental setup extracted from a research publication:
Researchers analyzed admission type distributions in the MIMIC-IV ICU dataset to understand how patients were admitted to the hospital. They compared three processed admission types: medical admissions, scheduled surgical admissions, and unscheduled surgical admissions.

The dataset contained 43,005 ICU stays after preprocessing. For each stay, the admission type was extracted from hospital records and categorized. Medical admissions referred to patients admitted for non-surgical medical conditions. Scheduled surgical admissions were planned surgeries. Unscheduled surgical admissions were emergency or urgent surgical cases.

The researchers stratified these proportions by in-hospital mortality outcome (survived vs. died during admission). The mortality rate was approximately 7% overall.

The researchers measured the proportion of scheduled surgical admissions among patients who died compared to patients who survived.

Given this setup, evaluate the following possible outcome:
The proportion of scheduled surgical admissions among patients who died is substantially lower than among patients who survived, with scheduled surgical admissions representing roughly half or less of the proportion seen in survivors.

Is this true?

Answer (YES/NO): YES